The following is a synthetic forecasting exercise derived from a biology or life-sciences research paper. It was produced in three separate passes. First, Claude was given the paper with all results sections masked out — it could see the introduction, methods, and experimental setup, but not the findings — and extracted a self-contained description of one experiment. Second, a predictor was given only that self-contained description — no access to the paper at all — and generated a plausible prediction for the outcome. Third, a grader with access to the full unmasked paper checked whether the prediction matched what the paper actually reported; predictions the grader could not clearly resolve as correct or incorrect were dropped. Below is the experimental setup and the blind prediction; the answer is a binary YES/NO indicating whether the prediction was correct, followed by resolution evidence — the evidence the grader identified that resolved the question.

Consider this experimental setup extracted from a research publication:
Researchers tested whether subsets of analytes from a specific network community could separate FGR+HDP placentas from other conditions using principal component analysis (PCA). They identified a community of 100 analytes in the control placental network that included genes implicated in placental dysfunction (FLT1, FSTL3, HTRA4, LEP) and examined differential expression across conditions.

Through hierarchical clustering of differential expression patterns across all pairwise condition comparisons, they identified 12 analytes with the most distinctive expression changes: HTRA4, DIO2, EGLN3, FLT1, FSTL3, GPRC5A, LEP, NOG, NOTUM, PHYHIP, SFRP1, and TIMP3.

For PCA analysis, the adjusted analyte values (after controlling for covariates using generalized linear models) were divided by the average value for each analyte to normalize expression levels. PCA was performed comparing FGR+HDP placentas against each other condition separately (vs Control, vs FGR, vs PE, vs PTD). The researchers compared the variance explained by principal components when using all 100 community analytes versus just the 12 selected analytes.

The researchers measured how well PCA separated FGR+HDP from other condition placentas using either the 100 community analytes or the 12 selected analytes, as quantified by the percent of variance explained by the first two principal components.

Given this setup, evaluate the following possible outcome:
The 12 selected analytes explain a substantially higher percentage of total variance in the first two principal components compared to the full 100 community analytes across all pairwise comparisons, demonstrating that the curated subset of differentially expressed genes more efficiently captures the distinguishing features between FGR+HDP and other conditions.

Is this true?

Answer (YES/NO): YES